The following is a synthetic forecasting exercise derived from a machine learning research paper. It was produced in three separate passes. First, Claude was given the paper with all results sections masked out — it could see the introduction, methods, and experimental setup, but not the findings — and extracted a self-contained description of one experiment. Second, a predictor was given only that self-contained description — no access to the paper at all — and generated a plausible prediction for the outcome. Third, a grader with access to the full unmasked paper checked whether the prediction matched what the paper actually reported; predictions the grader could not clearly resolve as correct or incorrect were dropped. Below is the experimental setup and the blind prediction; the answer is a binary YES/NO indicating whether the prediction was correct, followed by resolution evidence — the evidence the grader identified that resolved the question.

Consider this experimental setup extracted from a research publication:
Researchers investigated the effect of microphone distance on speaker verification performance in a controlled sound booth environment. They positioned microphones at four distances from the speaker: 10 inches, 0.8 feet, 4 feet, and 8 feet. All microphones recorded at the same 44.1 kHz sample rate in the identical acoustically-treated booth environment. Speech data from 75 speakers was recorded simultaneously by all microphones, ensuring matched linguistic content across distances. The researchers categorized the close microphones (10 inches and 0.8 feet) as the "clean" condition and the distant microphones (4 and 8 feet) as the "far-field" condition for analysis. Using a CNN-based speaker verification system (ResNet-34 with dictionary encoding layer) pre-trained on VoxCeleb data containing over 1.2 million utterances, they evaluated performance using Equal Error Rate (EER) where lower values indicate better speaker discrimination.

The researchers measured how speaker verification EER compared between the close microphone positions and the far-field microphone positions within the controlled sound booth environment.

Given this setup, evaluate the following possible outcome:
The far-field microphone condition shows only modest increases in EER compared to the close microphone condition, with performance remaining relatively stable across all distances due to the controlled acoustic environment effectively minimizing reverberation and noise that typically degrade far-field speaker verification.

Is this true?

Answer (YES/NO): YES